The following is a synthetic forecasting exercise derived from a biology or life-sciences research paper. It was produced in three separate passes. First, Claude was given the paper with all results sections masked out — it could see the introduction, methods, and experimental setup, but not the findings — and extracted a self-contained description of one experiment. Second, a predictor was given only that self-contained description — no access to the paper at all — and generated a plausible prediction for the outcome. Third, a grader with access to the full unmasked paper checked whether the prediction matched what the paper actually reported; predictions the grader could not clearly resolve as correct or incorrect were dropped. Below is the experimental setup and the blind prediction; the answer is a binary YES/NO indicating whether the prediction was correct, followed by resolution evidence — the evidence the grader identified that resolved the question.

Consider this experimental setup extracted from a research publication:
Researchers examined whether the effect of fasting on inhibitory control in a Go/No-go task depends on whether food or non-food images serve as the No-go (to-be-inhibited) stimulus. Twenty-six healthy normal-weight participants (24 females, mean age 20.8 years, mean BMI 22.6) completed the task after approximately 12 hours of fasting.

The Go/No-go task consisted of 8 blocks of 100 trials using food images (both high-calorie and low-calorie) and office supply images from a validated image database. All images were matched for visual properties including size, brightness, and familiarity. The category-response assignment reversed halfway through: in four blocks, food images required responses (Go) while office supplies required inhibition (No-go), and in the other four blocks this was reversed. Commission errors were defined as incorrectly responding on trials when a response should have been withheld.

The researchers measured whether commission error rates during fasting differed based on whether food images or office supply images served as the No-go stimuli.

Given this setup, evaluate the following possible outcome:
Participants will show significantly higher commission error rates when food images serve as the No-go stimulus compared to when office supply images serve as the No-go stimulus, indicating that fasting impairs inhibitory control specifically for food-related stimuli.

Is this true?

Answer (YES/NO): NO